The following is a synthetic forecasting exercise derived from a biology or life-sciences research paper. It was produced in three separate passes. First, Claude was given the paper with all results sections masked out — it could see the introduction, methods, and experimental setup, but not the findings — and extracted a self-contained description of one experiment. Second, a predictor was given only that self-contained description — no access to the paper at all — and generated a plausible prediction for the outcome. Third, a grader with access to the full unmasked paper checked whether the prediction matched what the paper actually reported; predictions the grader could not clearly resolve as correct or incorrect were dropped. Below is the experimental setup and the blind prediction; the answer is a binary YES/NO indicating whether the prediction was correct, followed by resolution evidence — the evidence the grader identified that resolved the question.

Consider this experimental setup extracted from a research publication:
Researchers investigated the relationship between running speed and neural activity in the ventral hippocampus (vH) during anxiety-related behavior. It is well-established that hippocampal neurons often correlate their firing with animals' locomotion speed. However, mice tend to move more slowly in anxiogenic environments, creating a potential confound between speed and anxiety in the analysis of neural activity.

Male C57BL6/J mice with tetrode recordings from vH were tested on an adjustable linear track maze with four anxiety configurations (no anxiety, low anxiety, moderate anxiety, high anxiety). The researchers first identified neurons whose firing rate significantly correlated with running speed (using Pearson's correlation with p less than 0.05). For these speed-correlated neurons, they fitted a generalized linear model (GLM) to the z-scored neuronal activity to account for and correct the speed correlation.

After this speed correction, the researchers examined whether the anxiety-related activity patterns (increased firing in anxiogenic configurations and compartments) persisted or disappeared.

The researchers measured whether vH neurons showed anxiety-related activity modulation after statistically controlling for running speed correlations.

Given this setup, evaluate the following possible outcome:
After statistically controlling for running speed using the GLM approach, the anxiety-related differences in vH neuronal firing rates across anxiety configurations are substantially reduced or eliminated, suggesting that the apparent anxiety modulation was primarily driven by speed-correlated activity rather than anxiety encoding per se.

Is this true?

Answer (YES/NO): NO